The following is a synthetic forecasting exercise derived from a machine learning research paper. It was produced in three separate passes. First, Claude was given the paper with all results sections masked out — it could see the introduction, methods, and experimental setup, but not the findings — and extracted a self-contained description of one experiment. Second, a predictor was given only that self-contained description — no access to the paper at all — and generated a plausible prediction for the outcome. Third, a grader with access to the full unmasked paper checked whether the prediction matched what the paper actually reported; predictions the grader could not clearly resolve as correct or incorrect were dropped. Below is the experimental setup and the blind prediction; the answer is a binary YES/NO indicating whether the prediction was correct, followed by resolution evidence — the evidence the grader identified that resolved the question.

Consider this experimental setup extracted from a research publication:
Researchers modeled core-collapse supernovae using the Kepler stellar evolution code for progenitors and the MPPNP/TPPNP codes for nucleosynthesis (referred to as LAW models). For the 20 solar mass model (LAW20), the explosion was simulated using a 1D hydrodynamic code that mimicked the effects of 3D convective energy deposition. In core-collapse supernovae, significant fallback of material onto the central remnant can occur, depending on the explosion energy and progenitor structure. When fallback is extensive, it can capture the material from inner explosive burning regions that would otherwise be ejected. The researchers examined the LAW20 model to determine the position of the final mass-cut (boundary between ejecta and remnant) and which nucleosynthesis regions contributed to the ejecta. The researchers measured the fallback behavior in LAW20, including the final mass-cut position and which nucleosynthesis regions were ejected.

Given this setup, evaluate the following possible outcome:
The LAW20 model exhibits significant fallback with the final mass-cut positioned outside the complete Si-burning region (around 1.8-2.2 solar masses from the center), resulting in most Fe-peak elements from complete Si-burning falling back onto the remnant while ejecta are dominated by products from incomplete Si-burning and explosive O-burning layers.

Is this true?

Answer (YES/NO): NO